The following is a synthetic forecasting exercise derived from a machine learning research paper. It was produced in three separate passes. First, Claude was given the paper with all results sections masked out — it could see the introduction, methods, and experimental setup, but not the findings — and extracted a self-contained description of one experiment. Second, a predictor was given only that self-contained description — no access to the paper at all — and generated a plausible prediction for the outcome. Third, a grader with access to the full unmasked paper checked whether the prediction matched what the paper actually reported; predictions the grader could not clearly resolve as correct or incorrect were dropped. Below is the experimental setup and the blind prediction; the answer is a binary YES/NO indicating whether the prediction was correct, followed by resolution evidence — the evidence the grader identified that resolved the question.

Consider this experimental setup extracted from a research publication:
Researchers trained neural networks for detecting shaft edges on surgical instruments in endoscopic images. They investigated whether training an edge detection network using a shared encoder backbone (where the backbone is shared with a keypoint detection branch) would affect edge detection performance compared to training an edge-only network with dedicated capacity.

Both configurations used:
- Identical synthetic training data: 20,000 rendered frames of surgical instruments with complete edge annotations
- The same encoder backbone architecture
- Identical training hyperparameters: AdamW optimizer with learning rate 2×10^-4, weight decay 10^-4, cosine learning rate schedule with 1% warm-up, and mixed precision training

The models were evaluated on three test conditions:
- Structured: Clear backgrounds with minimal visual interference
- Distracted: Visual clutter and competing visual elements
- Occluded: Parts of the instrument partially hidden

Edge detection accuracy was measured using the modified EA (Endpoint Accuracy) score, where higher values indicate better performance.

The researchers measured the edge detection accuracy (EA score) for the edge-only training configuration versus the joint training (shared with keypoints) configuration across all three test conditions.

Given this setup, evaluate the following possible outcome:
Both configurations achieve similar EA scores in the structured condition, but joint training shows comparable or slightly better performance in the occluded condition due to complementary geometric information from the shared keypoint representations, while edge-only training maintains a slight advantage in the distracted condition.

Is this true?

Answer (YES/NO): NO